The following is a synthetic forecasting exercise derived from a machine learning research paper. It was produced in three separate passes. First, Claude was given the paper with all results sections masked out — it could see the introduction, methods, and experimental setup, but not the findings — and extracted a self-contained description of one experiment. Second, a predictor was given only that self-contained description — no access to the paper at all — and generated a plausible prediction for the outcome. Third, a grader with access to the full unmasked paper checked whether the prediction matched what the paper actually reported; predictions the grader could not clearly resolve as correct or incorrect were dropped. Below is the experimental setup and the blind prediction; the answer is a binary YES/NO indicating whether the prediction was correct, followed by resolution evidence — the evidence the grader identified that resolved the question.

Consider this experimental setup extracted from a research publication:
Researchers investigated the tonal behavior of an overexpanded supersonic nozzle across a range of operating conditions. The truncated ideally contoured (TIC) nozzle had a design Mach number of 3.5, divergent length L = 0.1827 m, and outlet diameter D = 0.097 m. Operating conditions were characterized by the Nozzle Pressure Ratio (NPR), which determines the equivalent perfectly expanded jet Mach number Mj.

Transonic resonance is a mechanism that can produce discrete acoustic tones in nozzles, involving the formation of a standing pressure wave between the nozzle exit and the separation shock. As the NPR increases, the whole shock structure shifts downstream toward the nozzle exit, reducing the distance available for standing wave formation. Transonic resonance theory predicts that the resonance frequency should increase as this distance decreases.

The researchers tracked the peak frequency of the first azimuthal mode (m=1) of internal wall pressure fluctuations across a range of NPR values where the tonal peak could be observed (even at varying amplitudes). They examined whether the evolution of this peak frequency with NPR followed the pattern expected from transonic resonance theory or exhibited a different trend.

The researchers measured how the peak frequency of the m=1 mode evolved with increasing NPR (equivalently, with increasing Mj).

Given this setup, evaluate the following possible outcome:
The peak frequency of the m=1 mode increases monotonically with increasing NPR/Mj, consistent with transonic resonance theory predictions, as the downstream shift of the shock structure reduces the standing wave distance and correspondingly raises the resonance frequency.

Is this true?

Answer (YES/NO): NO